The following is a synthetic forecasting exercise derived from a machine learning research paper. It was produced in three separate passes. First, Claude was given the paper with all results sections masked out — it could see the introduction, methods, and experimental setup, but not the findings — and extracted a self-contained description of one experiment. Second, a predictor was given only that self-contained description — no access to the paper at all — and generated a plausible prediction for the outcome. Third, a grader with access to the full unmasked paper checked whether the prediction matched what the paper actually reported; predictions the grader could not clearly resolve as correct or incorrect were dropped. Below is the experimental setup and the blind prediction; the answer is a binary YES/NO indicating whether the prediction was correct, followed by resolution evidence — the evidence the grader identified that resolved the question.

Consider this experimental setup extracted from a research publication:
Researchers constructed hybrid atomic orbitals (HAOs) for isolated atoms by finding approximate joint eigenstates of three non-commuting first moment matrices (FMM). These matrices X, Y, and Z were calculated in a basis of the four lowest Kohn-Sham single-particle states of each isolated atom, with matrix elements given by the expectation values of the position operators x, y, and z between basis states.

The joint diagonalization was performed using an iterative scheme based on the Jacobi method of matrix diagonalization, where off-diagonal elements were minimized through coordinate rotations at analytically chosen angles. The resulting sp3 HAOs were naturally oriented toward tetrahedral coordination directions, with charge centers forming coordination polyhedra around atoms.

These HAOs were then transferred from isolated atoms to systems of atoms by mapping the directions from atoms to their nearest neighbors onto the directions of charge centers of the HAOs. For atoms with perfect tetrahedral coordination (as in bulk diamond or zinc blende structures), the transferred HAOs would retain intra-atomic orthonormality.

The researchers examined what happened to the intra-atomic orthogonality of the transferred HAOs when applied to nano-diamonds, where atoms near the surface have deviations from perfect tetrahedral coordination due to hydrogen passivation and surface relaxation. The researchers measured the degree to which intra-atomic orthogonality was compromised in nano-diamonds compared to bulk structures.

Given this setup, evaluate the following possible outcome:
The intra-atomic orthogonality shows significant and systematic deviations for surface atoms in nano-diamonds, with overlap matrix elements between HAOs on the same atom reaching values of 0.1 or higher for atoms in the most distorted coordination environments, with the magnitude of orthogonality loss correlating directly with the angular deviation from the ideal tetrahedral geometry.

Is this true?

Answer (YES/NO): NO